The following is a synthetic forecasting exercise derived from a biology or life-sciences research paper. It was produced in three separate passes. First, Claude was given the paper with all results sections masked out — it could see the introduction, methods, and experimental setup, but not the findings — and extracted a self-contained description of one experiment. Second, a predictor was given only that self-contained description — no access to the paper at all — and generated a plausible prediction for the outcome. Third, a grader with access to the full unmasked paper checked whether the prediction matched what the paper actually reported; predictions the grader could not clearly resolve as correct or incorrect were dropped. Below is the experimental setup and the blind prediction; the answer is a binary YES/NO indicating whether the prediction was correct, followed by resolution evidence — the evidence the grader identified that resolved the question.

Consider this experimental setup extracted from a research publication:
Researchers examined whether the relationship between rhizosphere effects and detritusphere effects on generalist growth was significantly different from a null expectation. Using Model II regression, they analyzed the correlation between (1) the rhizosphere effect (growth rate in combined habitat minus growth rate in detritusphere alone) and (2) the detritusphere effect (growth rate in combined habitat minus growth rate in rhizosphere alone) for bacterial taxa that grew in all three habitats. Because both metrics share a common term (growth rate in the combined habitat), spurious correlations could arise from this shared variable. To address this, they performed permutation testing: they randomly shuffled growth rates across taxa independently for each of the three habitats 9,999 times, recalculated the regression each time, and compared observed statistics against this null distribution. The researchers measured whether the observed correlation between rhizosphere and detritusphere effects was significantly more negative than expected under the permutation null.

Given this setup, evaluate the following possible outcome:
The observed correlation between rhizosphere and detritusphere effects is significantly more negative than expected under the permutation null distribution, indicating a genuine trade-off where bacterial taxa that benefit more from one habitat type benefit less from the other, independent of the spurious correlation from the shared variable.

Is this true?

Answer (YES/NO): NO